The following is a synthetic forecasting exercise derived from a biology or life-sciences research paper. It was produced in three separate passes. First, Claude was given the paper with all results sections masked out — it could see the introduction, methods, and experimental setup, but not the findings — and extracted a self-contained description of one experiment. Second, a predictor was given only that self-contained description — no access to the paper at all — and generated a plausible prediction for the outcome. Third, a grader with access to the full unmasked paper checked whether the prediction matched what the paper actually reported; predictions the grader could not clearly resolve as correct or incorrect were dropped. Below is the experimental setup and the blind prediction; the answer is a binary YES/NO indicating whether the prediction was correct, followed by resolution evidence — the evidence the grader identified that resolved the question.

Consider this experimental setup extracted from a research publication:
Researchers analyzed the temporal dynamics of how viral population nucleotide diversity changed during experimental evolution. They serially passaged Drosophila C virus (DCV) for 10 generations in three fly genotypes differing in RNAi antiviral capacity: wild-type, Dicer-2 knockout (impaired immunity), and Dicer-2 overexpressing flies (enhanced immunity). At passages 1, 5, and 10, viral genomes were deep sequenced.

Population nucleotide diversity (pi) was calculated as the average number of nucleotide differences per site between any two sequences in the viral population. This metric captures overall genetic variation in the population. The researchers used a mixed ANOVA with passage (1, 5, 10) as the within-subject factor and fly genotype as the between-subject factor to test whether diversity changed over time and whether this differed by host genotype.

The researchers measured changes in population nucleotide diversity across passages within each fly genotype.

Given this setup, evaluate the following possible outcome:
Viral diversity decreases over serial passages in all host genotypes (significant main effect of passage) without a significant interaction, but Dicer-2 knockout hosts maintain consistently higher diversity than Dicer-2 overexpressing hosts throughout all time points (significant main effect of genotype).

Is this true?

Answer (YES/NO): NO